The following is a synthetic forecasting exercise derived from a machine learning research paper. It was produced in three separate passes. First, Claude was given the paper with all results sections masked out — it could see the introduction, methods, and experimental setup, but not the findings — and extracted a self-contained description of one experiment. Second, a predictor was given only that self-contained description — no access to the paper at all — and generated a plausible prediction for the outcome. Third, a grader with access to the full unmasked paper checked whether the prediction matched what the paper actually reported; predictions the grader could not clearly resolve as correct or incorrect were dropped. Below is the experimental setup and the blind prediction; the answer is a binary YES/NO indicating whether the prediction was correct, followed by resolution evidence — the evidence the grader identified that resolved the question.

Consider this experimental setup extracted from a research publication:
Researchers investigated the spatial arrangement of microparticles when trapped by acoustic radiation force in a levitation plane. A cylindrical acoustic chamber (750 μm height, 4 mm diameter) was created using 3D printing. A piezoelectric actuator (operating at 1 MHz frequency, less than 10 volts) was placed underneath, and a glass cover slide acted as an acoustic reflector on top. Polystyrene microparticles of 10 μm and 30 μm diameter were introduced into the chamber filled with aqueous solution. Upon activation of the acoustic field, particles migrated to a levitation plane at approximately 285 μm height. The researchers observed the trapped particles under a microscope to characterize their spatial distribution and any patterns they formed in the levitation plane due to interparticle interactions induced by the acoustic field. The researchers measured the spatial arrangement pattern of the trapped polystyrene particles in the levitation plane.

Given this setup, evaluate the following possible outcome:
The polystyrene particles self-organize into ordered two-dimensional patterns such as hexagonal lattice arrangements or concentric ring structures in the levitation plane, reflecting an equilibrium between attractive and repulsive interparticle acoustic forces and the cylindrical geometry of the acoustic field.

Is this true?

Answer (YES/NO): YES